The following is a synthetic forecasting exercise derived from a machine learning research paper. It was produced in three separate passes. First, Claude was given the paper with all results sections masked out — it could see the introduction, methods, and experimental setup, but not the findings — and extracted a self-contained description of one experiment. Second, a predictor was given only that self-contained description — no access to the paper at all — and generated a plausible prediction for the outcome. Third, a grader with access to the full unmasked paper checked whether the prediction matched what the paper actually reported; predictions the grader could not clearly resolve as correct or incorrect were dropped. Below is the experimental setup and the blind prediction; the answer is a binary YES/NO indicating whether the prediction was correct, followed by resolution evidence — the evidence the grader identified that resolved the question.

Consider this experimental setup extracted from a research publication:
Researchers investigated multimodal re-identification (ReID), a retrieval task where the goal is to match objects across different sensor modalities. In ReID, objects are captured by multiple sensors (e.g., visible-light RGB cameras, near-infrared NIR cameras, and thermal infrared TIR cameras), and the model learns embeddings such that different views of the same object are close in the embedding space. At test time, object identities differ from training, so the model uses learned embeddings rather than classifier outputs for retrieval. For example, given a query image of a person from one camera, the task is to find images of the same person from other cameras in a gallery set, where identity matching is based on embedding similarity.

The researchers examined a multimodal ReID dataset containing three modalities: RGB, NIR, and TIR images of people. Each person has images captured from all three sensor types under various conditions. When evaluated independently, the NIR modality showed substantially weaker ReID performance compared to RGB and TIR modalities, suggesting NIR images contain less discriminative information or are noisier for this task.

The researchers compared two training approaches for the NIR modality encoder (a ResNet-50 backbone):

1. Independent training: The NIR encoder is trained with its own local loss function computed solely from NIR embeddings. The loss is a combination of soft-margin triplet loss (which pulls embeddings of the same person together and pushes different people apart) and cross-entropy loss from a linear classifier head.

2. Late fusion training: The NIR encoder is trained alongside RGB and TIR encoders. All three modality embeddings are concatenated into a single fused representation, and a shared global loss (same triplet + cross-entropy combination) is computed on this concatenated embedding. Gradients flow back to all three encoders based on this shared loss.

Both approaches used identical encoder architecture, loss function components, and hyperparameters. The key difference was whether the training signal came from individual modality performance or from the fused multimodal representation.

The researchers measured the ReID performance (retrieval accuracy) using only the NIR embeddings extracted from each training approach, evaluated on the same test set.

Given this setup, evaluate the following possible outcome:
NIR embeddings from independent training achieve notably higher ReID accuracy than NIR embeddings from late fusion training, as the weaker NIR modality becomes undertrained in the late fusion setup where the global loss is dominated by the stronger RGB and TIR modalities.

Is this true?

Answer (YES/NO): NO